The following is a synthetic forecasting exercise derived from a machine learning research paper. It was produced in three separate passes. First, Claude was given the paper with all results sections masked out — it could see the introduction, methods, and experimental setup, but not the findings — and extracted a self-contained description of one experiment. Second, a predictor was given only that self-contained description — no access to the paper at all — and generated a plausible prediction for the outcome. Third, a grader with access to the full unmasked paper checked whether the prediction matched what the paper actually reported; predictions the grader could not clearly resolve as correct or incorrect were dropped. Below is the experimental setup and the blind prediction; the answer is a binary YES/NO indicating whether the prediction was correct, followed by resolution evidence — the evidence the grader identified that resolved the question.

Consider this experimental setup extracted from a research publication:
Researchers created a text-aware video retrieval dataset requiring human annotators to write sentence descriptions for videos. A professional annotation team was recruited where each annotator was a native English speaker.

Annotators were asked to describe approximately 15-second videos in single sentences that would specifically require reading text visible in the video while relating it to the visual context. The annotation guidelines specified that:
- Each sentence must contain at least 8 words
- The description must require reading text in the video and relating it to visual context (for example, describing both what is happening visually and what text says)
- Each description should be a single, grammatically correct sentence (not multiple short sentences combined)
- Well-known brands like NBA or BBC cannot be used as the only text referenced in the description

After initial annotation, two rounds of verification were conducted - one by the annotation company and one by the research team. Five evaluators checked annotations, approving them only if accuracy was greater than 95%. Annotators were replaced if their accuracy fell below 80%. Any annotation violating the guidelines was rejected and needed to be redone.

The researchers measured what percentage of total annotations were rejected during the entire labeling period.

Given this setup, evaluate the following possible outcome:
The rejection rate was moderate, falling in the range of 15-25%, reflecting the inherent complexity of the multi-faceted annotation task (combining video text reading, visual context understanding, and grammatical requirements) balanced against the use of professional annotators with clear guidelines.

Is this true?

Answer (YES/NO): NO